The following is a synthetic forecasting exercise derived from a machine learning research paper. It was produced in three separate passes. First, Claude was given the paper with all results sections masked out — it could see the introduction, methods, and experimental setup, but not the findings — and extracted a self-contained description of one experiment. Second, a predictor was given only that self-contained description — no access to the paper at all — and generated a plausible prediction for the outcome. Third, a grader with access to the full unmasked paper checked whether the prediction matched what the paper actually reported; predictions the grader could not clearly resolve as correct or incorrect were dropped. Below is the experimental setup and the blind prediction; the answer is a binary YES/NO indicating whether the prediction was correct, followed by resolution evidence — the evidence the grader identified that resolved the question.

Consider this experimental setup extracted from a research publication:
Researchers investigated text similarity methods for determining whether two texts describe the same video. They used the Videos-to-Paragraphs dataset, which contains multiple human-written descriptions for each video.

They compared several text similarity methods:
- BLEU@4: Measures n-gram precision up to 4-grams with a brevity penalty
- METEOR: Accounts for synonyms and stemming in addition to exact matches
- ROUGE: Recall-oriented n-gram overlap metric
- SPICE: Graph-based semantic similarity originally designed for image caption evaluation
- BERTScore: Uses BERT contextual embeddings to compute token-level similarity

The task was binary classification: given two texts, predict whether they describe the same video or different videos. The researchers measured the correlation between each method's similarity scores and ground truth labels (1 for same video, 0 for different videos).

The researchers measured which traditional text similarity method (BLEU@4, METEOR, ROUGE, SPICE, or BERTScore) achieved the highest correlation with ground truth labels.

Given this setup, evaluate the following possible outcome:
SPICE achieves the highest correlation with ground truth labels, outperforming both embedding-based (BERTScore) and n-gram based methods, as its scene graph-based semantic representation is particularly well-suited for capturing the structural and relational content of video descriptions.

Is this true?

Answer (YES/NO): YES